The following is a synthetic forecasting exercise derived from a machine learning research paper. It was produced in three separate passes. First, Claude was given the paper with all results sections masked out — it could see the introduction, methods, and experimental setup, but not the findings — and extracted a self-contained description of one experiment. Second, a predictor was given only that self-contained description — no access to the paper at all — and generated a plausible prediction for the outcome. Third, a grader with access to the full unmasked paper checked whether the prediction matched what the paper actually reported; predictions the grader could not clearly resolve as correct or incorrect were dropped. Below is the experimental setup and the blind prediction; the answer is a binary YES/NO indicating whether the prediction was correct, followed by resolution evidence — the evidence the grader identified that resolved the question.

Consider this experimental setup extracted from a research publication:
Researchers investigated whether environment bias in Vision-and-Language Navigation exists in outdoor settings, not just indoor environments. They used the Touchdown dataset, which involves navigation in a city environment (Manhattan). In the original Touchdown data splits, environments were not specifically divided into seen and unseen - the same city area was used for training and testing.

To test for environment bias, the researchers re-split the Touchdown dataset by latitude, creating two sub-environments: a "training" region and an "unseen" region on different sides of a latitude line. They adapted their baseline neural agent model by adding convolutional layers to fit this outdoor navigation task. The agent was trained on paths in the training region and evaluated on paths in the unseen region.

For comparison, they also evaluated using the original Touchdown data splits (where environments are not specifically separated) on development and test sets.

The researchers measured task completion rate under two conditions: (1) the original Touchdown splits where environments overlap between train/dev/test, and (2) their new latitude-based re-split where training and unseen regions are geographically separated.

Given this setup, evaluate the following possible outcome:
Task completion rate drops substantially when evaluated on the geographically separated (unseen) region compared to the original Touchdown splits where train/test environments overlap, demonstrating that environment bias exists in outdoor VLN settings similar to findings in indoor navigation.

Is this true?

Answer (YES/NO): YES